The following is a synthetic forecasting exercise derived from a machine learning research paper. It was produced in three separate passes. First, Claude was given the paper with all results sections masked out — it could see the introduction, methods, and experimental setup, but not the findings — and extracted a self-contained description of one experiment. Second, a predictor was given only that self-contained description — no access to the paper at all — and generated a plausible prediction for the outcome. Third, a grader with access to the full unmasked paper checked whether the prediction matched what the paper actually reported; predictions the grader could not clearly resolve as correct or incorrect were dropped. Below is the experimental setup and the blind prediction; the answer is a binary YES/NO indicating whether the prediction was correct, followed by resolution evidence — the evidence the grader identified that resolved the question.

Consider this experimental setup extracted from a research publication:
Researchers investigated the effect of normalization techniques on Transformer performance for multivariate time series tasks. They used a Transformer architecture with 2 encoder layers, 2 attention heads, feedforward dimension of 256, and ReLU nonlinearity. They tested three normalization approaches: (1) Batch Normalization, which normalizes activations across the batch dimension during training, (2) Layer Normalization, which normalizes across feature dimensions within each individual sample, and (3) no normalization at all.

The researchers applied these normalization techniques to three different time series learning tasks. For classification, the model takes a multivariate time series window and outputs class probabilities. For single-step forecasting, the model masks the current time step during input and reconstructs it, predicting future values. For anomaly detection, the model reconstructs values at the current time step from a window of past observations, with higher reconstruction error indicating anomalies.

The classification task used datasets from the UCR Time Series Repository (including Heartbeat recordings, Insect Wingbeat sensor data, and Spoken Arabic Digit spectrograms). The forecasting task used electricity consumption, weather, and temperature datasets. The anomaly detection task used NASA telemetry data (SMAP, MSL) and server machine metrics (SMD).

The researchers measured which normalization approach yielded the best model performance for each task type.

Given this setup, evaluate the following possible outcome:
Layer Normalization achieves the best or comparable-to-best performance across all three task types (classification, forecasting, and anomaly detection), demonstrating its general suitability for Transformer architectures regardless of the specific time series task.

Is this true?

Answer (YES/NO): NO